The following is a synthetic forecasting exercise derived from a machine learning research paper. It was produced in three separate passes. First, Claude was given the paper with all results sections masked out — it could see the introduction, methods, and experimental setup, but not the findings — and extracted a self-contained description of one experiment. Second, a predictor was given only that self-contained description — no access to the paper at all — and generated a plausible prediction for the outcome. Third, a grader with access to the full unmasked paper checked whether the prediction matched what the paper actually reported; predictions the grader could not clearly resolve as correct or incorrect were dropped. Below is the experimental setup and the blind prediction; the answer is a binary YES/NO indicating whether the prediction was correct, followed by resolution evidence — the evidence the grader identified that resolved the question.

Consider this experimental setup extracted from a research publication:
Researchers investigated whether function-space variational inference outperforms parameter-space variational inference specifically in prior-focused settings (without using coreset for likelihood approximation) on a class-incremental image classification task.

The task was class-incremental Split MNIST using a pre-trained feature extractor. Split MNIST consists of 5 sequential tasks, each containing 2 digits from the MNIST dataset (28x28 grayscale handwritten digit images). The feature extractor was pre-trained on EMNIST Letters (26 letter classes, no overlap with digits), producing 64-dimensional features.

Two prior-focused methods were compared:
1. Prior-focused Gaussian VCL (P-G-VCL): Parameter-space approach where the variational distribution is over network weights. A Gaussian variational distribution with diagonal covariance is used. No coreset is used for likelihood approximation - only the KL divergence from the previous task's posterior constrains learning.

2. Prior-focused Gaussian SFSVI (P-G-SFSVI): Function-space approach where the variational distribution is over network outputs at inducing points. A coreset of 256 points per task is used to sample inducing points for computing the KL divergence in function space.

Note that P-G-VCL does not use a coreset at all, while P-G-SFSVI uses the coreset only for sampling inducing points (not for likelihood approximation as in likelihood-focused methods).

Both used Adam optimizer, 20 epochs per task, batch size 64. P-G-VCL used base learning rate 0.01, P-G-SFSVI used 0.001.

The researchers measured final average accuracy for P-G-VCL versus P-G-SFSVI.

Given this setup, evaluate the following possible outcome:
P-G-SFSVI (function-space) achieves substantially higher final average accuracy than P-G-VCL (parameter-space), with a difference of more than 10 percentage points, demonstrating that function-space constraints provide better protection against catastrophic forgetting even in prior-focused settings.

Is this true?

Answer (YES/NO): YES